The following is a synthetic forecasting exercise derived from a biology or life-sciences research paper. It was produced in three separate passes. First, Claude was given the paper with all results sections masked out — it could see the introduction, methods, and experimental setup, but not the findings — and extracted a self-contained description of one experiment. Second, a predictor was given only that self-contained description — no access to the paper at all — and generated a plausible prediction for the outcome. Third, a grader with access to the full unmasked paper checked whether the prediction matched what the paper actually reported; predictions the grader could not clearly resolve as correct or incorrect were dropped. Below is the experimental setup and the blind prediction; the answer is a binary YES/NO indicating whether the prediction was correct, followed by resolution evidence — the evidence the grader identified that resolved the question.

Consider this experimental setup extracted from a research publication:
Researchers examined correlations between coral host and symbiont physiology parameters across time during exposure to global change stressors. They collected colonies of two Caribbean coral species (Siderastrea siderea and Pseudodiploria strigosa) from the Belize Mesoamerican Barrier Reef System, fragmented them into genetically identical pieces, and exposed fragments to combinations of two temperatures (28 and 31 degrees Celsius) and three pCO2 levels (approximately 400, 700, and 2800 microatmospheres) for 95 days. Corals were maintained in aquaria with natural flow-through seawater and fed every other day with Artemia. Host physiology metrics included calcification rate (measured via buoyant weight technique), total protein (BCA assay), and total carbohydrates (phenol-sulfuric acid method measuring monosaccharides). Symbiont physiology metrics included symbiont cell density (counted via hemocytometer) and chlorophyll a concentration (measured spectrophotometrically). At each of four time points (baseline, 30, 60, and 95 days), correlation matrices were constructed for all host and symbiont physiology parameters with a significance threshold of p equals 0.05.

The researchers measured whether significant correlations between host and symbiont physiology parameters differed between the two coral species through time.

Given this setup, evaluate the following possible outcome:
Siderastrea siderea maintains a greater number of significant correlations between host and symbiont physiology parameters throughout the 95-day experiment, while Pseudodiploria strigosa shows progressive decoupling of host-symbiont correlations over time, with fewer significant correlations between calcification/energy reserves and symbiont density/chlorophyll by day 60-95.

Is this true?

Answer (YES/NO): NO